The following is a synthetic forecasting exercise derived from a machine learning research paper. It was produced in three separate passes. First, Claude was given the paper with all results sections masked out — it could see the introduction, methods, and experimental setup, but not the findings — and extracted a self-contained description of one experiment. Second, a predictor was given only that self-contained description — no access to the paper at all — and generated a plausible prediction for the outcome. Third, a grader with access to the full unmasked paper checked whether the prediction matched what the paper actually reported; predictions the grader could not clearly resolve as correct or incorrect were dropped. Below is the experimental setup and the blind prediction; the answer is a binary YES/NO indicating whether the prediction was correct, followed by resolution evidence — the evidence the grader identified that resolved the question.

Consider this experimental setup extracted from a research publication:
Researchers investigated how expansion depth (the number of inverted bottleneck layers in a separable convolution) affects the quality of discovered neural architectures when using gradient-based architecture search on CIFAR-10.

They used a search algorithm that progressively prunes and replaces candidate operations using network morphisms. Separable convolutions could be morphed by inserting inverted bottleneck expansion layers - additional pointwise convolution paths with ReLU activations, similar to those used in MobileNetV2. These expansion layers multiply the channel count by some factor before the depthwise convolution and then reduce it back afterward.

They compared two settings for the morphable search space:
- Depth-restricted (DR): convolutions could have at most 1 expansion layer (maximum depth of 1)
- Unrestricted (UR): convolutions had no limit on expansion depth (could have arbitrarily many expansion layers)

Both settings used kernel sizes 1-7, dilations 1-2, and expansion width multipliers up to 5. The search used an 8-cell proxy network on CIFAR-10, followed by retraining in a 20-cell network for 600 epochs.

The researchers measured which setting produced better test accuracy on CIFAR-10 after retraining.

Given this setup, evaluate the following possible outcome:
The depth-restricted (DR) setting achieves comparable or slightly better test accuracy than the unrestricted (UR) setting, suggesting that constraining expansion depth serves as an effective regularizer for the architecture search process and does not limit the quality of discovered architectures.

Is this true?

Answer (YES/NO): NO